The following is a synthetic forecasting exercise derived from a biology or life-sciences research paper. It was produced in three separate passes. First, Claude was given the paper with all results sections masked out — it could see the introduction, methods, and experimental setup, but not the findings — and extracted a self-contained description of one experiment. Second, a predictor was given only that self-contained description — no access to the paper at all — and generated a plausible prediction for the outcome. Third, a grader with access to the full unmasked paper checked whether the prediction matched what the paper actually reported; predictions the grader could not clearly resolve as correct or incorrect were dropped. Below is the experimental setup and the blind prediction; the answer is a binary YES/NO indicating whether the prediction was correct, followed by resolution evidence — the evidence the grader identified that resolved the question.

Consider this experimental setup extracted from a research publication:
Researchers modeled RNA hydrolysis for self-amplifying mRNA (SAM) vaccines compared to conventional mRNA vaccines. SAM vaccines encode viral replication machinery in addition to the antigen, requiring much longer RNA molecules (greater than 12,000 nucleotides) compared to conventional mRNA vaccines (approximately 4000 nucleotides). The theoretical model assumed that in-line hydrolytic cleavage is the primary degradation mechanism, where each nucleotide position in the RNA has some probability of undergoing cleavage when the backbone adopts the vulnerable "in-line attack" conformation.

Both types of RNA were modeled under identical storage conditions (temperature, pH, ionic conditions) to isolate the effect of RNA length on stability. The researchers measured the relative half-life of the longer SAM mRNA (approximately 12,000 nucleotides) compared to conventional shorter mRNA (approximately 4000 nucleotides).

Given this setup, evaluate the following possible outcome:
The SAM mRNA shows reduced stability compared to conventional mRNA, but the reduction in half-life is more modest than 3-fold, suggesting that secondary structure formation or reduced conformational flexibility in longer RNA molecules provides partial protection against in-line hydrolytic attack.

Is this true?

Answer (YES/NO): NO